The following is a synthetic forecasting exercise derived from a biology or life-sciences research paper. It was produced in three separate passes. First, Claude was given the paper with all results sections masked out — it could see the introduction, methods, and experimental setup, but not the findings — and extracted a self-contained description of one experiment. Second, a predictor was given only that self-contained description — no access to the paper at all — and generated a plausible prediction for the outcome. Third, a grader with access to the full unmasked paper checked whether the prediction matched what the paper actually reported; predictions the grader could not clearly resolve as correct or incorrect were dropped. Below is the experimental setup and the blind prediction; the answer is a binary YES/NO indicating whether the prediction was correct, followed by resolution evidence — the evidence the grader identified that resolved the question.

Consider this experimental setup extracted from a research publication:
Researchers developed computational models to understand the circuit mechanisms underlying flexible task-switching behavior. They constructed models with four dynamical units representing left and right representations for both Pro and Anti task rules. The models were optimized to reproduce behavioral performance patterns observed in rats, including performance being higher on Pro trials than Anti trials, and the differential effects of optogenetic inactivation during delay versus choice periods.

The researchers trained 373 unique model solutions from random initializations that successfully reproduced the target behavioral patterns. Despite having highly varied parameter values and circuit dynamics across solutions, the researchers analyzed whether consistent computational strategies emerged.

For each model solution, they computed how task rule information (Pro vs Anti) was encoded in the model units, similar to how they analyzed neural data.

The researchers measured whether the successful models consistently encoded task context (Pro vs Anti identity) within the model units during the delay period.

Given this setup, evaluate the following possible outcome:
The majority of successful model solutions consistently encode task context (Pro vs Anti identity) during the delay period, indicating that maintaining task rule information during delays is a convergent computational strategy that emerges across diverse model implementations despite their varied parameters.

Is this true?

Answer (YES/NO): NO